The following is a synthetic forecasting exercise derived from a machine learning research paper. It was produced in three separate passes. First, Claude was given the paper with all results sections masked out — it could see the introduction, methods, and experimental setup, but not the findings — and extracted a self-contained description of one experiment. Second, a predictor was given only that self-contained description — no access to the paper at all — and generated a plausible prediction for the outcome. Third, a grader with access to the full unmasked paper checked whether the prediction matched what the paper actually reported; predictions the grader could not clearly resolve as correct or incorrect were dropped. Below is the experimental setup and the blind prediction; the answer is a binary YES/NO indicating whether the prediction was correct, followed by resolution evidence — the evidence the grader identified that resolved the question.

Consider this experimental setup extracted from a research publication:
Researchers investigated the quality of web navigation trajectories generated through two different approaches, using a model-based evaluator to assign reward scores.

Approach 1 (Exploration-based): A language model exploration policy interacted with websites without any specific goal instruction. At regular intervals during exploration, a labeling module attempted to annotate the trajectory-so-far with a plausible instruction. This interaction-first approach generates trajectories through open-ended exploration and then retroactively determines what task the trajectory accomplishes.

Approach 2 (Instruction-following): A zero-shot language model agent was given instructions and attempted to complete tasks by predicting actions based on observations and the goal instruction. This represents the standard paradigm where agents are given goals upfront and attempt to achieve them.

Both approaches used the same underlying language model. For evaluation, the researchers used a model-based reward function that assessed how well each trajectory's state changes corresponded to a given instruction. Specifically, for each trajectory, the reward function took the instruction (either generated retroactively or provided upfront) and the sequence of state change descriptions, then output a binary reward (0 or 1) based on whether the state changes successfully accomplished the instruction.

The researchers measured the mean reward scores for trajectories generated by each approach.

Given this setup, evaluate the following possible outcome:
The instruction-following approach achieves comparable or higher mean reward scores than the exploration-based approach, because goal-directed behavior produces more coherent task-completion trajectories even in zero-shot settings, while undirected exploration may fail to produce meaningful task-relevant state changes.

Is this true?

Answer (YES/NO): NO